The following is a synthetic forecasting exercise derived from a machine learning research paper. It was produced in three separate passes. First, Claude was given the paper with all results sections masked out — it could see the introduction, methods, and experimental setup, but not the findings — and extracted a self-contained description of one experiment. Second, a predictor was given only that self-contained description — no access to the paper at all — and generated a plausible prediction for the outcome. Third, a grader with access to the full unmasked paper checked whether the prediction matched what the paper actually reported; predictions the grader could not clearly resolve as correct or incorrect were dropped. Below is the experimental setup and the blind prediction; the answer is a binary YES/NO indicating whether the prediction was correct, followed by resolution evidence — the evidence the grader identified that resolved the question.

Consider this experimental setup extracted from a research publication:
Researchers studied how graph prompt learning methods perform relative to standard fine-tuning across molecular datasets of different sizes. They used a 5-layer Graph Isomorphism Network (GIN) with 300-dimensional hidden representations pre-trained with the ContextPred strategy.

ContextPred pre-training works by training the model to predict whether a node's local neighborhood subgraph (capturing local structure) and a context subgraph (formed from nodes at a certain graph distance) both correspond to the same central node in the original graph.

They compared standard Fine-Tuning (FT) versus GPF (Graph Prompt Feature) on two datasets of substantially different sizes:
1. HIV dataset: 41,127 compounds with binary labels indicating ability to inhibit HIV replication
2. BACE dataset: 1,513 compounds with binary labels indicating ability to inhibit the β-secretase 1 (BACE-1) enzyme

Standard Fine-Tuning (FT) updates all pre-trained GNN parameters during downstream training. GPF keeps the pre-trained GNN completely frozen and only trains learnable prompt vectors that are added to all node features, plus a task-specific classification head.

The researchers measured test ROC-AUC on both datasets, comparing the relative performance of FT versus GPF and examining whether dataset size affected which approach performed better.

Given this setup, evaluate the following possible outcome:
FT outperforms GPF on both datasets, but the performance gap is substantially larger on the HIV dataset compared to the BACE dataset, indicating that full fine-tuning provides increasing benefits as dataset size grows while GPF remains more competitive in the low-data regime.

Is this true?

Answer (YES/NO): NO